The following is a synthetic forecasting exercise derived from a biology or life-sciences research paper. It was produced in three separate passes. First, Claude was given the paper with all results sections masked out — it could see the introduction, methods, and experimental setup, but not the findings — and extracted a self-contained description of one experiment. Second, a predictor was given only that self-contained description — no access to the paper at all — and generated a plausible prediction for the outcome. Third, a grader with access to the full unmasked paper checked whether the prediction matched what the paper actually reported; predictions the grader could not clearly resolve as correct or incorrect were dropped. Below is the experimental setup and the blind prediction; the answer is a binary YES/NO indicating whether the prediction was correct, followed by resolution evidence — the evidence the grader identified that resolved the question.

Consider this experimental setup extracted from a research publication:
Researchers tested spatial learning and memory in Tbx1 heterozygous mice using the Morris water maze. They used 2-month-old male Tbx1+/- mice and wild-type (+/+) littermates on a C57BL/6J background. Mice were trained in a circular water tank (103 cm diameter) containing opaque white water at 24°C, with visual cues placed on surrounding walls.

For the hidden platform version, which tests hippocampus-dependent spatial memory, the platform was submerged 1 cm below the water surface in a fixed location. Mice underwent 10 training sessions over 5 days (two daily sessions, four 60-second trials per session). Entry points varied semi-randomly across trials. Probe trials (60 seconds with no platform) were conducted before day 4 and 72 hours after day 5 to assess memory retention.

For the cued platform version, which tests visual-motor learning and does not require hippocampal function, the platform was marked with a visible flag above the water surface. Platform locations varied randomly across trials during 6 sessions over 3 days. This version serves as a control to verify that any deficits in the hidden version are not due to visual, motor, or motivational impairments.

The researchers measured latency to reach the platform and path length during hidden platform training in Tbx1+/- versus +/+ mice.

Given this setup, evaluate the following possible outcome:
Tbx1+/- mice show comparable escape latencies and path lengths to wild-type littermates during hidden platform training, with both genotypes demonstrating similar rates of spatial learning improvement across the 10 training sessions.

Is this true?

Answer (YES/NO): NO